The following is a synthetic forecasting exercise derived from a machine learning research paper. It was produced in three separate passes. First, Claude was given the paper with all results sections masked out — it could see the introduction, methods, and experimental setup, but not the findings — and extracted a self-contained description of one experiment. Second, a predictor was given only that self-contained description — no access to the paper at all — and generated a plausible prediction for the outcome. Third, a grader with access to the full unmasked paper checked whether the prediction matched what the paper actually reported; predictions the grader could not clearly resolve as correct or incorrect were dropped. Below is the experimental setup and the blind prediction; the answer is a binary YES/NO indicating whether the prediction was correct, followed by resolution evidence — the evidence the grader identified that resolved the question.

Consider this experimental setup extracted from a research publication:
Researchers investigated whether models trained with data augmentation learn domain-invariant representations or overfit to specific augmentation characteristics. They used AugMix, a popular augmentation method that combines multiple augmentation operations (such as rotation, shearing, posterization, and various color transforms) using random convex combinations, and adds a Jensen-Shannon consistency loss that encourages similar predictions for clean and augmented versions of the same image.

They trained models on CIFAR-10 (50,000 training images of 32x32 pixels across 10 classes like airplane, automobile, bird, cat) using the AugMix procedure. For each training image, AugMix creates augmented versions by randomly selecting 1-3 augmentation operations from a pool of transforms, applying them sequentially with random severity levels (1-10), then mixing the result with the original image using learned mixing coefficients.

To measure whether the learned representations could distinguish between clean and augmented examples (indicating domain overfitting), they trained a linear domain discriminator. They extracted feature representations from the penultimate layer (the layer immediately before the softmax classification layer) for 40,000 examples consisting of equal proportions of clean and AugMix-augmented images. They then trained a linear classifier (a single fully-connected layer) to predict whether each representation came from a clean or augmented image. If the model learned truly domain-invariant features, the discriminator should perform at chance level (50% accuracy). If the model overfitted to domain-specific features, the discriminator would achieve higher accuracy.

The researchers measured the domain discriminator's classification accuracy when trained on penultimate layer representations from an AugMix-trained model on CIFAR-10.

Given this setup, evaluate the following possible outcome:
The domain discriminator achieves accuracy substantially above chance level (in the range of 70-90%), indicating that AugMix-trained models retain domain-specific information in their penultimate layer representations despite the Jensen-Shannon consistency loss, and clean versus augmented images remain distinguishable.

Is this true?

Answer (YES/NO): NO